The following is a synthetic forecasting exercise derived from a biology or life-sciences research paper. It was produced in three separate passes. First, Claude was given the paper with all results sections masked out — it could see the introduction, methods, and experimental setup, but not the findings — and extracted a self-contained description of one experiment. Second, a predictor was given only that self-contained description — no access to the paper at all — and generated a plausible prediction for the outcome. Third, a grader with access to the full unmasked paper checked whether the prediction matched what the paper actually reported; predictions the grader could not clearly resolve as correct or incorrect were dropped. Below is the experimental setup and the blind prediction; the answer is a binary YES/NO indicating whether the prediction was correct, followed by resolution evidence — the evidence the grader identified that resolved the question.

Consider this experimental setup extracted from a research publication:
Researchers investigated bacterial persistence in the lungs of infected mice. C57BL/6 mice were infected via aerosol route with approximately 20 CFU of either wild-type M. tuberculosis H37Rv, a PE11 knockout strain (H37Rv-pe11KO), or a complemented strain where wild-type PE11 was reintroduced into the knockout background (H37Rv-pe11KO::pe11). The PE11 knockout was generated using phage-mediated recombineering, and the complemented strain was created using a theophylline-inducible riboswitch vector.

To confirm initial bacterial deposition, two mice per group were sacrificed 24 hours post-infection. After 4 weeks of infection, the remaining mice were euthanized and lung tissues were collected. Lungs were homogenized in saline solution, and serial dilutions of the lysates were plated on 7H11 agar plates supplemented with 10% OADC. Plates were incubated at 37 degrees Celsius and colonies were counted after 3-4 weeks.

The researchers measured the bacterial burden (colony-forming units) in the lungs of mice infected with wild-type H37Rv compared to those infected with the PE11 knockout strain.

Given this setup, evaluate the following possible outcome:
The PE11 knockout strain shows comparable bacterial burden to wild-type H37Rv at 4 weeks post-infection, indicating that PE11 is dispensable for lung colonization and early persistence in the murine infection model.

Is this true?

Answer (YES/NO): NO